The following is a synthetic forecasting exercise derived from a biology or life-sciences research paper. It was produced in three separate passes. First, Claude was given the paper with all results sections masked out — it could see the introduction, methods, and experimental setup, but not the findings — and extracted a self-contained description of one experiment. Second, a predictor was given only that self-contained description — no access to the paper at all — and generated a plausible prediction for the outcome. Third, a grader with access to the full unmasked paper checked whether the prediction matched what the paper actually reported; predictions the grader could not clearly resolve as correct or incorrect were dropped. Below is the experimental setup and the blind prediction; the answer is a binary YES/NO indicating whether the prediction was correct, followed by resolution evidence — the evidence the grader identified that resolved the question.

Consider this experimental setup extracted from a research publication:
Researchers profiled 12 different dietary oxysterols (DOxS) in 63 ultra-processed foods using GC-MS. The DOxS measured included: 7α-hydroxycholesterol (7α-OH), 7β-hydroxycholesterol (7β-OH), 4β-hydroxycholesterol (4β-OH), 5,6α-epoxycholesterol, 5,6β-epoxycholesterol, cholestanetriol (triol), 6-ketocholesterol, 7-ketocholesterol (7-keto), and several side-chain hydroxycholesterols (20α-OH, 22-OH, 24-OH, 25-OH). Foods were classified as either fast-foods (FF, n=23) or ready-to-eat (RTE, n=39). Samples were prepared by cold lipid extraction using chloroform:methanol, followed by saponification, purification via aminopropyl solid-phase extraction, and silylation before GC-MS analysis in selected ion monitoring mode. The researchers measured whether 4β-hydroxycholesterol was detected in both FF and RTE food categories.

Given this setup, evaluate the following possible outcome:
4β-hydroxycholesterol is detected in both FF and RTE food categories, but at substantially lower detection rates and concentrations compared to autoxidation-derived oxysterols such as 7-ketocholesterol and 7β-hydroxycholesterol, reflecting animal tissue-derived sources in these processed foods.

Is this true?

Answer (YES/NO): NO